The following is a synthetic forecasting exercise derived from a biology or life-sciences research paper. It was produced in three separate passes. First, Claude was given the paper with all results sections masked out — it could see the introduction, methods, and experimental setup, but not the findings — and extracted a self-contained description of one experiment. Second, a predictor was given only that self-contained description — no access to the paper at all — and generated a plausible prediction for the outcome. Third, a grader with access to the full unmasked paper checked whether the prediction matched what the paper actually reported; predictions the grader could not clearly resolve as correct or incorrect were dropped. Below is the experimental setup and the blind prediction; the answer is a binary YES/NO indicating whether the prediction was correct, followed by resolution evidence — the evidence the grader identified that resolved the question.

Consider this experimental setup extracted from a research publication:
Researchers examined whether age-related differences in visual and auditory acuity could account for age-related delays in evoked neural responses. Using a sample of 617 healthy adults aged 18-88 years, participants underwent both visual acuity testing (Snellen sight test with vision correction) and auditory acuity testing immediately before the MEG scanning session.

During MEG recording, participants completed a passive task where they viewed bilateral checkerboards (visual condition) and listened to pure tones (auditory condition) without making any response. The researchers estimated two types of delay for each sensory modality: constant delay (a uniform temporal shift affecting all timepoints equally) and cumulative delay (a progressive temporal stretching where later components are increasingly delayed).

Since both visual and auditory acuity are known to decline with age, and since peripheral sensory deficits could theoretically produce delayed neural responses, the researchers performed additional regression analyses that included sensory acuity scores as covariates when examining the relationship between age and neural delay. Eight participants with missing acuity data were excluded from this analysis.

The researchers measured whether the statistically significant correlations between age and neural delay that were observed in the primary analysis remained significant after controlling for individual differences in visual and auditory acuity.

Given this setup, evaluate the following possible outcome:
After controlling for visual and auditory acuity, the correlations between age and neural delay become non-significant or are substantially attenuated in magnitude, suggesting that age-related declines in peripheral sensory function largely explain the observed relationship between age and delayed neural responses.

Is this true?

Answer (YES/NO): NO